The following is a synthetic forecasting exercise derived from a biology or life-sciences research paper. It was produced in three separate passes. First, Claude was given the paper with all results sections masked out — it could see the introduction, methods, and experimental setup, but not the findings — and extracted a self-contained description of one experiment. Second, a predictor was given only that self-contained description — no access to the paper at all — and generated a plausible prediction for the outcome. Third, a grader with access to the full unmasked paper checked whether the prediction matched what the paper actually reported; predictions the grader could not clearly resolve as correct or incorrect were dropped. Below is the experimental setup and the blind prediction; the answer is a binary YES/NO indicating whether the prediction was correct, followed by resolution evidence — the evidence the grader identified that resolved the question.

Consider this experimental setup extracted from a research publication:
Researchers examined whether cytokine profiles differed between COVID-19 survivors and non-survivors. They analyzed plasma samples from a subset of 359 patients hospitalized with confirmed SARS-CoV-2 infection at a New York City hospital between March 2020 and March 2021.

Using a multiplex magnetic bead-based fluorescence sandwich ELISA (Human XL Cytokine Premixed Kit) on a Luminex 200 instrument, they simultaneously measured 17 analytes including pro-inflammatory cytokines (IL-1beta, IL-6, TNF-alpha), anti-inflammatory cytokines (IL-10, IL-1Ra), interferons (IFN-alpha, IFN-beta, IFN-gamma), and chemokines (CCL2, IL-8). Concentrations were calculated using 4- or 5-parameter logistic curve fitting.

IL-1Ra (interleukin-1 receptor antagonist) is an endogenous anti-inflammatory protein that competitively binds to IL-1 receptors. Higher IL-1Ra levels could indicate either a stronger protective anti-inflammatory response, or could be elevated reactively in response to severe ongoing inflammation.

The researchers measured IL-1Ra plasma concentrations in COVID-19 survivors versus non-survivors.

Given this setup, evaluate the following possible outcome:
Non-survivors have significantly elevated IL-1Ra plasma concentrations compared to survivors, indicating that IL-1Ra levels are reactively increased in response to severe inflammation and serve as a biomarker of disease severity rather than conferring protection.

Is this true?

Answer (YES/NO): YES